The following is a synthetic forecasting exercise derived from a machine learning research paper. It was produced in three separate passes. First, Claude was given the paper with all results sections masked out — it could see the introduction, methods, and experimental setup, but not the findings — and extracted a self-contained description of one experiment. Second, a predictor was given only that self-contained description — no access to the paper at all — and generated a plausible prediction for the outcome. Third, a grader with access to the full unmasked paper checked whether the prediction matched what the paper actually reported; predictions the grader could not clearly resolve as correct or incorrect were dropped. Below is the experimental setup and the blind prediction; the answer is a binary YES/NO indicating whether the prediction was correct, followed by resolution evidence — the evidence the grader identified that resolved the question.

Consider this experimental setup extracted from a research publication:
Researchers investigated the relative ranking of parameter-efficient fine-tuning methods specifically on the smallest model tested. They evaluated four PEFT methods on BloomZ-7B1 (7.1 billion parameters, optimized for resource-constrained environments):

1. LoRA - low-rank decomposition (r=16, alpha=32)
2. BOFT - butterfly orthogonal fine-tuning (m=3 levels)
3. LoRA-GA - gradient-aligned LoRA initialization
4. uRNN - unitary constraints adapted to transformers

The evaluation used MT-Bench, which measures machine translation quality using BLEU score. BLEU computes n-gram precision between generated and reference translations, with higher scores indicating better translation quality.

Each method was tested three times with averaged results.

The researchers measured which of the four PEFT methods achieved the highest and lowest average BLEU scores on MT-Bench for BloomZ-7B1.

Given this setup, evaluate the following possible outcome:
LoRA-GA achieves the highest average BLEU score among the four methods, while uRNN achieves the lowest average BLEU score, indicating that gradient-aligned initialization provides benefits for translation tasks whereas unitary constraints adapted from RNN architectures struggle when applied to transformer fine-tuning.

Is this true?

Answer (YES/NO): YES